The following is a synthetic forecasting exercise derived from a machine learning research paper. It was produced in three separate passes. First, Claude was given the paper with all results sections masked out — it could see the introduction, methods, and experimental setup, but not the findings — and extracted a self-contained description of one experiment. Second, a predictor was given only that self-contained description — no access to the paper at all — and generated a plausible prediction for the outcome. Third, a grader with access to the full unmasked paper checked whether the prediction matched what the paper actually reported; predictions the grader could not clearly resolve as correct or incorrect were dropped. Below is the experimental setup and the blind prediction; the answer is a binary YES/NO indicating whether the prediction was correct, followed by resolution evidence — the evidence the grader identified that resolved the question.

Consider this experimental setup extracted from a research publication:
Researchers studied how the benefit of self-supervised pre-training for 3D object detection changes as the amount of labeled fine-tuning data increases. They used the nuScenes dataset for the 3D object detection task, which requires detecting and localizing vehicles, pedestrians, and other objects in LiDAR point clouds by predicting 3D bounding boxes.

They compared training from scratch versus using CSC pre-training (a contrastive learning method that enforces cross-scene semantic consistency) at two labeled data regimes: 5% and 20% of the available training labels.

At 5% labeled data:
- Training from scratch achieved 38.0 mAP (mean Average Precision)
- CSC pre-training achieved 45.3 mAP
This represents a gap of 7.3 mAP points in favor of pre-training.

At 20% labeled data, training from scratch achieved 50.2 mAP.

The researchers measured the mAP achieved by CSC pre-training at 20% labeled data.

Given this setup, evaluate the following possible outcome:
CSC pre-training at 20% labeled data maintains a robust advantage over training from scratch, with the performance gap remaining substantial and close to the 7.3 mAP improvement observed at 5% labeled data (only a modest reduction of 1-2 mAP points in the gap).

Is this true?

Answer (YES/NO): NO